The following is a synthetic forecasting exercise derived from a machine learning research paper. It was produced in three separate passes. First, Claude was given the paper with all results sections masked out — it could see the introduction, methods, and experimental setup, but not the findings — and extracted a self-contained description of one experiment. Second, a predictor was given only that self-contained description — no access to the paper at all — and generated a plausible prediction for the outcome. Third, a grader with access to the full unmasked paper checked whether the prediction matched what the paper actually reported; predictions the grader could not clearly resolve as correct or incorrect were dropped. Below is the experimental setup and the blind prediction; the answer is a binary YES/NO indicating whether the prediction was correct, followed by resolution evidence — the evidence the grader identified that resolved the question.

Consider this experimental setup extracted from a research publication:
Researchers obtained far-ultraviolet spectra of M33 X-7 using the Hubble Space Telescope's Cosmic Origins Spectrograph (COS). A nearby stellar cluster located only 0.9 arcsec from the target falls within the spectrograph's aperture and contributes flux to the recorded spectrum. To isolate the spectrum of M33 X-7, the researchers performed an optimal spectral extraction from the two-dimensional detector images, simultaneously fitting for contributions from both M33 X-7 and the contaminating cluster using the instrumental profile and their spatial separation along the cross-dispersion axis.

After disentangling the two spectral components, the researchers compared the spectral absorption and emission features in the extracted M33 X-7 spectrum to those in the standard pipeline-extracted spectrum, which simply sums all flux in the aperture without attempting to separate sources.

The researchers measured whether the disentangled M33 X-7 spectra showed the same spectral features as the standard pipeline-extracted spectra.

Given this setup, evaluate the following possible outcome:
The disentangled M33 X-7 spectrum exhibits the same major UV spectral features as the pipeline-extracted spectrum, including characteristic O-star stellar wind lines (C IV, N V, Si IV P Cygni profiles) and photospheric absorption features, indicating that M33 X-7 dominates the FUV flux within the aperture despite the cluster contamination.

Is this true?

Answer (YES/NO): YES